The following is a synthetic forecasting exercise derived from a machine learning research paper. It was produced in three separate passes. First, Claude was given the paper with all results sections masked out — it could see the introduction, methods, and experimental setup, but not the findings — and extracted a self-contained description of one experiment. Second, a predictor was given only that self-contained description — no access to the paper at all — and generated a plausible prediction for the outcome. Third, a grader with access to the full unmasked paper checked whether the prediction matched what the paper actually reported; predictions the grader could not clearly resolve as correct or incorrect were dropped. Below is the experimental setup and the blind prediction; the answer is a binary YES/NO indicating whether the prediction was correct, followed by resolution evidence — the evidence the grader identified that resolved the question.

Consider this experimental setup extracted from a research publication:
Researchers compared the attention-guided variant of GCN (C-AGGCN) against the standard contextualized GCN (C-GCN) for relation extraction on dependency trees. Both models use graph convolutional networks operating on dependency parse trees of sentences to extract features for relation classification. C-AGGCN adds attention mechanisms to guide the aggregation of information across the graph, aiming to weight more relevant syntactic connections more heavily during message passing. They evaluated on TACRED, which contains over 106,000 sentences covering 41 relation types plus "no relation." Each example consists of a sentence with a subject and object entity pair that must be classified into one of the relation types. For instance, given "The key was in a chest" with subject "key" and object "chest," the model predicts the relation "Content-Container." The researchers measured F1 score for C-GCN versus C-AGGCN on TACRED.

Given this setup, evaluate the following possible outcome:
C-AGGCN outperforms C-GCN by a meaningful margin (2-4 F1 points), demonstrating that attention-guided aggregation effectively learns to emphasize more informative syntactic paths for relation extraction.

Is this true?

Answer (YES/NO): NO